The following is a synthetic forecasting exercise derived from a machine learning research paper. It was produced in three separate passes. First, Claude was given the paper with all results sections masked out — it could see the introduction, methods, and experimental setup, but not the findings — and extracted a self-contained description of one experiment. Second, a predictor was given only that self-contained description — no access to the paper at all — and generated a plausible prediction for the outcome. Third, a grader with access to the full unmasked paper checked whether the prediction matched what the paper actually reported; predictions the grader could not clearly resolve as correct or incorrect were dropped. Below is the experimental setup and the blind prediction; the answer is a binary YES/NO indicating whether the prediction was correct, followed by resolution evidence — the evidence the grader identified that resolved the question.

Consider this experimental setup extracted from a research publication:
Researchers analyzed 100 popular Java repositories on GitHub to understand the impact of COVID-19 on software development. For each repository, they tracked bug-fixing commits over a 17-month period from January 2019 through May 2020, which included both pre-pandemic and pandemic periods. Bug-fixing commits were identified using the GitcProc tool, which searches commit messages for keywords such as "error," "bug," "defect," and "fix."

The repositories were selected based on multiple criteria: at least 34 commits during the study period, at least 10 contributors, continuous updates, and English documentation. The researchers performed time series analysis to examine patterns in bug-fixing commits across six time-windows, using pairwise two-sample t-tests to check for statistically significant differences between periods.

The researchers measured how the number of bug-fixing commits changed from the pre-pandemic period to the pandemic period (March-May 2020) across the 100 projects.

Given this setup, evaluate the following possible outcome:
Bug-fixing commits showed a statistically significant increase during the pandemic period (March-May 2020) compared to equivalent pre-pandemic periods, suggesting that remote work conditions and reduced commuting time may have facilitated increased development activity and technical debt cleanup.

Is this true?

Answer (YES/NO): NO